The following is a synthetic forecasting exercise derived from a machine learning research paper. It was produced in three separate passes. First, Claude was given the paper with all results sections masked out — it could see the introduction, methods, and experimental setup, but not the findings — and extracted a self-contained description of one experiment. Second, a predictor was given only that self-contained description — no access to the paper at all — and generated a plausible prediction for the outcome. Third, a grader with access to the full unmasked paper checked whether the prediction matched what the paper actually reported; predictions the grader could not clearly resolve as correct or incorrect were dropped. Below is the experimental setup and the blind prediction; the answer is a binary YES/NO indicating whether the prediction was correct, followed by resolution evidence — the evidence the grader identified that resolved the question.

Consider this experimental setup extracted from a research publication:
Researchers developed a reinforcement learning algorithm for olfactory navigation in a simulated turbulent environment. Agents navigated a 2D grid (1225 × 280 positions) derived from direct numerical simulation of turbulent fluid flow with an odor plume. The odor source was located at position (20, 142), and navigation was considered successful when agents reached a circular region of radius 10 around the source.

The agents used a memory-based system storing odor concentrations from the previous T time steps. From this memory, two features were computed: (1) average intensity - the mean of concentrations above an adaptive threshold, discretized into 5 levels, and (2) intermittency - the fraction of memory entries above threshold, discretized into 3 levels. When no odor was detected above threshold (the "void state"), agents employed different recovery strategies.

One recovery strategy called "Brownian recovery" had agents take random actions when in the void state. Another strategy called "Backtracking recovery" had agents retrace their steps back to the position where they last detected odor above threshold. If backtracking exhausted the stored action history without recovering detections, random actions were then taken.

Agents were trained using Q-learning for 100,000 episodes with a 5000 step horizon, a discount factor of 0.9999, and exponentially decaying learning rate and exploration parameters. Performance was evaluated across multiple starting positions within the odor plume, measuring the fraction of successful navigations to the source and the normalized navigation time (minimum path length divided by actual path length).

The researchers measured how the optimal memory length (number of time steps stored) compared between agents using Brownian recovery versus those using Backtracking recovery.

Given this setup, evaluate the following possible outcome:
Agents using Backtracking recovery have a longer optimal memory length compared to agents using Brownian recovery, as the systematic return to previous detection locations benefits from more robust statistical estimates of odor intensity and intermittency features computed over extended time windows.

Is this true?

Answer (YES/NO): YES